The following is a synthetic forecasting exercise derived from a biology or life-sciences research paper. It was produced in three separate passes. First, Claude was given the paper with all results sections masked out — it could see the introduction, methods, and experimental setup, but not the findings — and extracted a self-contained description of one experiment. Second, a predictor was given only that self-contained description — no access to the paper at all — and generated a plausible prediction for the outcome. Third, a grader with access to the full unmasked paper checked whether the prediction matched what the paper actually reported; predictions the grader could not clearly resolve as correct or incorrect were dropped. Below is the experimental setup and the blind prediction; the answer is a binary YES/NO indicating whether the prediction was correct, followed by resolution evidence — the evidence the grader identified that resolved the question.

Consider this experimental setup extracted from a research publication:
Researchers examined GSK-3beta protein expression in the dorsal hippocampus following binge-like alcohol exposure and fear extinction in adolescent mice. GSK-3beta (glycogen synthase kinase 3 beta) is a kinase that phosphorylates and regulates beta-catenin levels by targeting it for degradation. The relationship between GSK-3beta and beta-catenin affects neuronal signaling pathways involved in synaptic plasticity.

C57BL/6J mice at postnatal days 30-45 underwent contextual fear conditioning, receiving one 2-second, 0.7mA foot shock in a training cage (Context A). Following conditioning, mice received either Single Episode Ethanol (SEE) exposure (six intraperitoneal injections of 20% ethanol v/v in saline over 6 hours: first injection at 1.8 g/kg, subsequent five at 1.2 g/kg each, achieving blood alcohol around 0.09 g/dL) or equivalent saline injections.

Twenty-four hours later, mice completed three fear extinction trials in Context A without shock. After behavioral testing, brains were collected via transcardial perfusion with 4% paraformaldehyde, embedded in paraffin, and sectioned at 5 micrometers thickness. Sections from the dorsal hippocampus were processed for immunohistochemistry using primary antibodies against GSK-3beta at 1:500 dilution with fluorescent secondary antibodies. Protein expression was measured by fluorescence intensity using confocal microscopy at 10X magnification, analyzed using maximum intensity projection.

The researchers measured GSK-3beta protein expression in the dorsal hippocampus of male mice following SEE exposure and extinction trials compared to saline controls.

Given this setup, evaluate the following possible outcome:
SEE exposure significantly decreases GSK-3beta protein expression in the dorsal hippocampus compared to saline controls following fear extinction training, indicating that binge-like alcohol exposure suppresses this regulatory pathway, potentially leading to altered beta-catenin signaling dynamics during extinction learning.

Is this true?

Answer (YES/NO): YES